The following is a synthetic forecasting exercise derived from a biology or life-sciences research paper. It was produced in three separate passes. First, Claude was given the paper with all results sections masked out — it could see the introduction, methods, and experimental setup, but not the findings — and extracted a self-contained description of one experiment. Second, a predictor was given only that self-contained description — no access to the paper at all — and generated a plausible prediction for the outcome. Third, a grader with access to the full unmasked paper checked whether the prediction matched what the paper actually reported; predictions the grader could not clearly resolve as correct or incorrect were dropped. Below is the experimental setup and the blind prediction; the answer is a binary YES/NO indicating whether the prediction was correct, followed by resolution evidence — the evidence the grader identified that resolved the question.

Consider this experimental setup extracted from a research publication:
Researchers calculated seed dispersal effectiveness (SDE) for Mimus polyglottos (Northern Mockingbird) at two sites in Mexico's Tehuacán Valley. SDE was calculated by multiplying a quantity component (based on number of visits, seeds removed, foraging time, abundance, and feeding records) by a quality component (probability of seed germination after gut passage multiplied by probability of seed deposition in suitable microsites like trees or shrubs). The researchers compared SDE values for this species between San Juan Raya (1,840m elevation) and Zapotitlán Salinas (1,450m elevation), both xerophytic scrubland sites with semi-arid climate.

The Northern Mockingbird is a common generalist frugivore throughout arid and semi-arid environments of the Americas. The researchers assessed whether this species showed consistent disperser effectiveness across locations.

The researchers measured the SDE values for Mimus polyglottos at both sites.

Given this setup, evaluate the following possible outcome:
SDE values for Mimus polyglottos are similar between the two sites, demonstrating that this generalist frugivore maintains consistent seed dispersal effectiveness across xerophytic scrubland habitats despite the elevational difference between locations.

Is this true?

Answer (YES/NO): NO